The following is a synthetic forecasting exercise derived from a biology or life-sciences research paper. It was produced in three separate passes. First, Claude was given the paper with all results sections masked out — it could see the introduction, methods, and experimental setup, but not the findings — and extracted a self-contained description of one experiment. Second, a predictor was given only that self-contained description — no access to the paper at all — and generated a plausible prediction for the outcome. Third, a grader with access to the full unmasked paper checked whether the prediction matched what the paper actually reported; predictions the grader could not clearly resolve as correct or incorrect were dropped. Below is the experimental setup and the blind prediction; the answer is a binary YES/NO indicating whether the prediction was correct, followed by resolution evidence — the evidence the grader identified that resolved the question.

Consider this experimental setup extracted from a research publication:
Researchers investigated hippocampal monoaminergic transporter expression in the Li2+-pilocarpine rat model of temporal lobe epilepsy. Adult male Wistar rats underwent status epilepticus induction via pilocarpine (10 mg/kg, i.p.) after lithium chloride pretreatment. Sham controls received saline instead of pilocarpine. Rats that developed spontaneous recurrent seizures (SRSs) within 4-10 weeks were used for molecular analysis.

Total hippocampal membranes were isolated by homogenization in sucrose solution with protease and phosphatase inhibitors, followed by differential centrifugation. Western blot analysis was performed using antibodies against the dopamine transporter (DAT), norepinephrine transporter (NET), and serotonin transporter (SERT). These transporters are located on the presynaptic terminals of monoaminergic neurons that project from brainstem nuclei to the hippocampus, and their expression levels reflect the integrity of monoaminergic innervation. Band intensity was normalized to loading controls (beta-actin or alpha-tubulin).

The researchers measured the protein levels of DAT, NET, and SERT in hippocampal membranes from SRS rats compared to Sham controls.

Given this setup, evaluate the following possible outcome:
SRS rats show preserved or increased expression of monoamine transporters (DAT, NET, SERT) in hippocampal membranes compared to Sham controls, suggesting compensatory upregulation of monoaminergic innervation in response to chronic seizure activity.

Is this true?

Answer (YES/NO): NO